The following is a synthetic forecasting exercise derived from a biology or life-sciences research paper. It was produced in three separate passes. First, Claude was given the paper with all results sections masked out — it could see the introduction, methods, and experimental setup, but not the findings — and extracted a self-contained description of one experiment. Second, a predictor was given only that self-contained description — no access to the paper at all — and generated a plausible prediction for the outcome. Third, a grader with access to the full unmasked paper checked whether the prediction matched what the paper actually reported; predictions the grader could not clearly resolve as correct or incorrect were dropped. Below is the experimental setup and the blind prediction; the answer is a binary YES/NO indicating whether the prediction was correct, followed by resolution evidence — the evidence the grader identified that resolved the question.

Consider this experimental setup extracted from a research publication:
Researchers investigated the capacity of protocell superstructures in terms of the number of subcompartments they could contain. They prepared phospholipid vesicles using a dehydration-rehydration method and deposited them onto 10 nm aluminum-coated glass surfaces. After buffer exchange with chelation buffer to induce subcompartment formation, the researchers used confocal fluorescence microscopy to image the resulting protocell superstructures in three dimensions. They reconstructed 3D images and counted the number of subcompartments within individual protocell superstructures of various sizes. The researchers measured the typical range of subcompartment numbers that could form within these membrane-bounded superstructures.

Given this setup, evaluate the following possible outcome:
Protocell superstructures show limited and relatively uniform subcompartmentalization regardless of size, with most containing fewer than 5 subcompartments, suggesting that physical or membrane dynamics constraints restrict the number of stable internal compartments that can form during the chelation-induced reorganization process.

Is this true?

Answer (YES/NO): NO